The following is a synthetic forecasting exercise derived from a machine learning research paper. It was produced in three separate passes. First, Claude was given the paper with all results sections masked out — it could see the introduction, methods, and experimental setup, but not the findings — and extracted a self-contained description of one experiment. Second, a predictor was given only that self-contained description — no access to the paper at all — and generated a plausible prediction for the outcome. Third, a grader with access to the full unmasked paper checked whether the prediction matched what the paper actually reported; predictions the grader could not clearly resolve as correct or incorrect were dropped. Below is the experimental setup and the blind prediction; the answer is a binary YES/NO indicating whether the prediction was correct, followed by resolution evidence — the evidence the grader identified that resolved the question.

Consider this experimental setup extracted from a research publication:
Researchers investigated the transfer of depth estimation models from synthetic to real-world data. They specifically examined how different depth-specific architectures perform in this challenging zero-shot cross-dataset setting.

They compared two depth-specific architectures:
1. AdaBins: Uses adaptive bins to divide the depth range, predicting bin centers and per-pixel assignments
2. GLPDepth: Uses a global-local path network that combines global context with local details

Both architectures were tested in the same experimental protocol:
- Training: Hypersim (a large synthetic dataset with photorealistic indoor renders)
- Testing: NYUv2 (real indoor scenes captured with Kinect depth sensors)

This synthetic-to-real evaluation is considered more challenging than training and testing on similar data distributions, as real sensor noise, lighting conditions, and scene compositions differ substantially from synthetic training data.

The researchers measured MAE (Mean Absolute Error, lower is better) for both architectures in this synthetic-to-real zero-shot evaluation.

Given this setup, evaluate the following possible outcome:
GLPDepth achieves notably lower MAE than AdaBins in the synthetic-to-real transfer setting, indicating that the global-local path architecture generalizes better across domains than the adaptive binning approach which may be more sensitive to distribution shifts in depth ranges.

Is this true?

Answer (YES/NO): YES